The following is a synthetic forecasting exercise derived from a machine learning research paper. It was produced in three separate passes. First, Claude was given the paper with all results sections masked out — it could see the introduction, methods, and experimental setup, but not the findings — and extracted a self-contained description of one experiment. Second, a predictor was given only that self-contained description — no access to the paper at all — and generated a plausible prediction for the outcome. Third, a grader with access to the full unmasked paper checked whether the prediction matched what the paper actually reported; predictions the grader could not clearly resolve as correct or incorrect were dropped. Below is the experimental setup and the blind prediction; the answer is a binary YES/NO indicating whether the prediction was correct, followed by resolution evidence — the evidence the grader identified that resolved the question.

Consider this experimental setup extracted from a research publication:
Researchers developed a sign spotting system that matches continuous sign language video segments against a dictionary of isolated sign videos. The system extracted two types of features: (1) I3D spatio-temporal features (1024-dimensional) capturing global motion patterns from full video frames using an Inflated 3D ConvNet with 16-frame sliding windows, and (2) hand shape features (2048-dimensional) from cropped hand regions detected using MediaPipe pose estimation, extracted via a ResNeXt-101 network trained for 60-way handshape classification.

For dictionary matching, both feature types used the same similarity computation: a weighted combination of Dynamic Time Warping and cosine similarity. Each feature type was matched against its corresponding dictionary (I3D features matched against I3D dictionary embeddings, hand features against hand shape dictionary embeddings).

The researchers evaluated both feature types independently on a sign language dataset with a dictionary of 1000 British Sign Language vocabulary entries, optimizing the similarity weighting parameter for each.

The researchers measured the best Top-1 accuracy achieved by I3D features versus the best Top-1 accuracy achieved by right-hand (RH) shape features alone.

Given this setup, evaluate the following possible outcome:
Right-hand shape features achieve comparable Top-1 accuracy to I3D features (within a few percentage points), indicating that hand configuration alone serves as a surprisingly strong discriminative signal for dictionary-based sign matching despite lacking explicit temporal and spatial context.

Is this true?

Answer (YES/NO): NO